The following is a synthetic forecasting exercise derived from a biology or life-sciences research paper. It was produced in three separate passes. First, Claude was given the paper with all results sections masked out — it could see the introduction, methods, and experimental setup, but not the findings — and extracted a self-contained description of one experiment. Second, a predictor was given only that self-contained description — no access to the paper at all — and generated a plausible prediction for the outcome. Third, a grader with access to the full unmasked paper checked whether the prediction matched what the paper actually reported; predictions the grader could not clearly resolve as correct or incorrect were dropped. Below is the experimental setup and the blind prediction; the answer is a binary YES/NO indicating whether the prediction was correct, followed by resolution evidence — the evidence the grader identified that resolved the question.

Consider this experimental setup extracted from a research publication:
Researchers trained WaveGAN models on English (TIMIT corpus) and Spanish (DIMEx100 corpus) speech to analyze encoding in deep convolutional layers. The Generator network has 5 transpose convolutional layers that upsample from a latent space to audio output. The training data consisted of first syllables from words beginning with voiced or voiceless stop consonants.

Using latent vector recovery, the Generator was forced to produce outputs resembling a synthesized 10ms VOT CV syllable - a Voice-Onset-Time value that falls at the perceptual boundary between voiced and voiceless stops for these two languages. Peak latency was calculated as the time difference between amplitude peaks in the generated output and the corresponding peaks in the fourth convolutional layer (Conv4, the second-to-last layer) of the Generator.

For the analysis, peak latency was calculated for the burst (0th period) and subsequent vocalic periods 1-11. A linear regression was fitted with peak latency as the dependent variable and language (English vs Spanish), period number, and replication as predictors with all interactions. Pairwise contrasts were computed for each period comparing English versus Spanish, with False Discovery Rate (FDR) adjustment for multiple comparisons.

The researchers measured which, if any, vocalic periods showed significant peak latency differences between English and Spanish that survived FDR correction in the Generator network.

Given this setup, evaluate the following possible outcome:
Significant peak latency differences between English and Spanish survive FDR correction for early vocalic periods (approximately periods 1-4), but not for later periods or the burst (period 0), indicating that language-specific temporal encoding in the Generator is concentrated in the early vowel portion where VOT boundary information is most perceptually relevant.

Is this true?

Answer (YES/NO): NO